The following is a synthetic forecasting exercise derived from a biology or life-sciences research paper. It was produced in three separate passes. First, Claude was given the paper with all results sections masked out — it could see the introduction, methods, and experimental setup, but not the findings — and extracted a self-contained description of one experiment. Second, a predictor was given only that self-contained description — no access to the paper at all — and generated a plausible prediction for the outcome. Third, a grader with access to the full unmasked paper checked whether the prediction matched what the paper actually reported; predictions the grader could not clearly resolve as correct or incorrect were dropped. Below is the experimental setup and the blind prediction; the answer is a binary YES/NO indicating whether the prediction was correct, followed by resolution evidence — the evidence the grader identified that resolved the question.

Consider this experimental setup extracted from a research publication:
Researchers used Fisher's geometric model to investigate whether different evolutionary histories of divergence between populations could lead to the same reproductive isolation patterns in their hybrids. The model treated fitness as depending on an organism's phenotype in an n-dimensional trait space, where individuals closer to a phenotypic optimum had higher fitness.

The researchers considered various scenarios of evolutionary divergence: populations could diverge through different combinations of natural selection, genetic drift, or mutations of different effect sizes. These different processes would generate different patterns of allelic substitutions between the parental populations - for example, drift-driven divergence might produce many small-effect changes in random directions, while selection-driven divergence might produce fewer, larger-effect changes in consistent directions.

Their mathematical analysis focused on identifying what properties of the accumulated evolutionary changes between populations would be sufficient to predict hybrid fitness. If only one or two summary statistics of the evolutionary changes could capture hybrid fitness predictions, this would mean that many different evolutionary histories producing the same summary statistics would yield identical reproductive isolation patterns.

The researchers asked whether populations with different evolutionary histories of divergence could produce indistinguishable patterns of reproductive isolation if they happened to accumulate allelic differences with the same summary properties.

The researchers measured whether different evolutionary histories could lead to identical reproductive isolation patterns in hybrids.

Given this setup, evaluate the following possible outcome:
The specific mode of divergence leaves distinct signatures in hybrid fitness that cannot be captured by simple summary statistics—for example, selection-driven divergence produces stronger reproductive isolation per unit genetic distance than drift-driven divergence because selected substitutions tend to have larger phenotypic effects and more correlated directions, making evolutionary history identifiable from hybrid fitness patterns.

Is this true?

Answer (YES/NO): NO